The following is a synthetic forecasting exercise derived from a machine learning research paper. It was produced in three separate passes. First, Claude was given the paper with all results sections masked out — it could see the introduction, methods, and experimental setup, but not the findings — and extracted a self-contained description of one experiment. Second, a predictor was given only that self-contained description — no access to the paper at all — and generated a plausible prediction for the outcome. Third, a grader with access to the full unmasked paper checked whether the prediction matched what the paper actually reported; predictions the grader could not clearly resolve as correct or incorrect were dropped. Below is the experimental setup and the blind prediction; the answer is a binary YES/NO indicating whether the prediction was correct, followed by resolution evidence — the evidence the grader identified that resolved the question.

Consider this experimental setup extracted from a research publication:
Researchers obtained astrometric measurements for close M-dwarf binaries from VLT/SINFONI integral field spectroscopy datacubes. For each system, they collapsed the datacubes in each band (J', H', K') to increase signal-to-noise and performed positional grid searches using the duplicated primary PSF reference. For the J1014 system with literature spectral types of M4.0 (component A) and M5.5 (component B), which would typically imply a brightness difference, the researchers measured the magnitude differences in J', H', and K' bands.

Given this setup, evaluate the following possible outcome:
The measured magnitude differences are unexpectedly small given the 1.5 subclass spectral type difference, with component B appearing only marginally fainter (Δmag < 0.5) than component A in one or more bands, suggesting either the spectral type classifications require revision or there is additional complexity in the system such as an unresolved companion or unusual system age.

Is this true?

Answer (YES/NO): YES